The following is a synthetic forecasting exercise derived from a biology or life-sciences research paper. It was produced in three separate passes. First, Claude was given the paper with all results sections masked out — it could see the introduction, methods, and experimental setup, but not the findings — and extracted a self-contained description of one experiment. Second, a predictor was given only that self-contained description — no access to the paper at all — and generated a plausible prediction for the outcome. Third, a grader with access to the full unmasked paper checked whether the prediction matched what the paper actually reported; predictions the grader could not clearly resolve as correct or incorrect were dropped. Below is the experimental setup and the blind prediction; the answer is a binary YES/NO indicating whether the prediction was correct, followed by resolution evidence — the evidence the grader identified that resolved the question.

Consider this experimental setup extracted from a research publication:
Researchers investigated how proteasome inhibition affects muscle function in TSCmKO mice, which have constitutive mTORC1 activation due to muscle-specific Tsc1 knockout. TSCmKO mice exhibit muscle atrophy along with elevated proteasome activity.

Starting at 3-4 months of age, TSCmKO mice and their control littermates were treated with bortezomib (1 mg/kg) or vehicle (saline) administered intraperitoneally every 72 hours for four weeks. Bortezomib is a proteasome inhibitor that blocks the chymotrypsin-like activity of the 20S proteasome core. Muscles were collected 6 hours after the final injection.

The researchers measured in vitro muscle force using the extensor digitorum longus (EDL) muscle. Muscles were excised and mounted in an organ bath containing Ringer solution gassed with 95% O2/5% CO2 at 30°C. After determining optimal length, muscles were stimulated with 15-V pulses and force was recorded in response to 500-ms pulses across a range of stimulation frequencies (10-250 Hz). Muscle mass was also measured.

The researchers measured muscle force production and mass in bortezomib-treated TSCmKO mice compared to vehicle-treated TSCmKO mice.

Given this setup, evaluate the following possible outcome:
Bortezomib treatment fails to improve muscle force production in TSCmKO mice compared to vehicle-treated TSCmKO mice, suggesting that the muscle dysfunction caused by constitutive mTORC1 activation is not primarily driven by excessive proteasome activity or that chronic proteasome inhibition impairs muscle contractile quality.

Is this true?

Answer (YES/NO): YES